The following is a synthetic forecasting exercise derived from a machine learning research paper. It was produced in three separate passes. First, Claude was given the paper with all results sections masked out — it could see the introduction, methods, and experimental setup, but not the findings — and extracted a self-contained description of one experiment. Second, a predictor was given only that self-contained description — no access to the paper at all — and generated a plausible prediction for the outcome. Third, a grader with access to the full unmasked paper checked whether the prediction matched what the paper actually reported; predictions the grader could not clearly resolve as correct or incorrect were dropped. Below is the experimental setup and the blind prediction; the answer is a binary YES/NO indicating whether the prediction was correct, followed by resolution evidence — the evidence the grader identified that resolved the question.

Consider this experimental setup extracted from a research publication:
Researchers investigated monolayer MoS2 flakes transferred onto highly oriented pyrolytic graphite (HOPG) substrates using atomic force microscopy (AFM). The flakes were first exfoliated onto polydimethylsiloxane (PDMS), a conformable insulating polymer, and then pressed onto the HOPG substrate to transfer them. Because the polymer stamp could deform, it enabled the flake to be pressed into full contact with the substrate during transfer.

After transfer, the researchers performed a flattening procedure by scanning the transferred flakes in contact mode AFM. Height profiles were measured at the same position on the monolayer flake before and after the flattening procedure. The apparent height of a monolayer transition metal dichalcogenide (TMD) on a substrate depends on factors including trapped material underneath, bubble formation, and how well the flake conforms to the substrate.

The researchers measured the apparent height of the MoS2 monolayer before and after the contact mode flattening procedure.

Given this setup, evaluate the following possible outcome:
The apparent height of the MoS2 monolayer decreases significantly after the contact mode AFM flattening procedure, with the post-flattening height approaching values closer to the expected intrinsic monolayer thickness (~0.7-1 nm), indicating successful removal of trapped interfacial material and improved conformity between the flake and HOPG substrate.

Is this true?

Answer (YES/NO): NO